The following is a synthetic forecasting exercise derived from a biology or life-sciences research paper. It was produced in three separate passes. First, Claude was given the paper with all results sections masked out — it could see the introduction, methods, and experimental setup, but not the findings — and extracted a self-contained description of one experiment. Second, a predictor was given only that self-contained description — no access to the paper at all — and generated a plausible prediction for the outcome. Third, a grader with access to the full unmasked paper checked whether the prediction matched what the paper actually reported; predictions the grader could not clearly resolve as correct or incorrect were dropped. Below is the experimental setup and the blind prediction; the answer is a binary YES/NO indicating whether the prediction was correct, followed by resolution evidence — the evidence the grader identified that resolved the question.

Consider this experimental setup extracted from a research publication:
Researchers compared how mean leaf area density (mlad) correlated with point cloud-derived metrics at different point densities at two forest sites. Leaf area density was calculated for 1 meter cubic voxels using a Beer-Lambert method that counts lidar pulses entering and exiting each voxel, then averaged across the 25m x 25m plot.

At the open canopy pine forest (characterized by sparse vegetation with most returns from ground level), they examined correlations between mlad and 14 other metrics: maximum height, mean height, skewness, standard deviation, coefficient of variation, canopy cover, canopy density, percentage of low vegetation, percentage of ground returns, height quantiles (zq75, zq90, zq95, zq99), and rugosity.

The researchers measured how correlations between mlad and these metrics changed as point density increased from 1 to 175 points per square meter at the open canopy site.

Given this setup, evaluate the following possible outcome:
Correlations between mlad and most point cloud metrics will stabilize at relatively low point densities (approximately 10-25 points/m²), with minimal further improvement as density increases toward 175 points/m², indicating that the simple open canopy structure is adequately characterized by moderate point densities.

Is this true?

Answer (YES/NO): NO